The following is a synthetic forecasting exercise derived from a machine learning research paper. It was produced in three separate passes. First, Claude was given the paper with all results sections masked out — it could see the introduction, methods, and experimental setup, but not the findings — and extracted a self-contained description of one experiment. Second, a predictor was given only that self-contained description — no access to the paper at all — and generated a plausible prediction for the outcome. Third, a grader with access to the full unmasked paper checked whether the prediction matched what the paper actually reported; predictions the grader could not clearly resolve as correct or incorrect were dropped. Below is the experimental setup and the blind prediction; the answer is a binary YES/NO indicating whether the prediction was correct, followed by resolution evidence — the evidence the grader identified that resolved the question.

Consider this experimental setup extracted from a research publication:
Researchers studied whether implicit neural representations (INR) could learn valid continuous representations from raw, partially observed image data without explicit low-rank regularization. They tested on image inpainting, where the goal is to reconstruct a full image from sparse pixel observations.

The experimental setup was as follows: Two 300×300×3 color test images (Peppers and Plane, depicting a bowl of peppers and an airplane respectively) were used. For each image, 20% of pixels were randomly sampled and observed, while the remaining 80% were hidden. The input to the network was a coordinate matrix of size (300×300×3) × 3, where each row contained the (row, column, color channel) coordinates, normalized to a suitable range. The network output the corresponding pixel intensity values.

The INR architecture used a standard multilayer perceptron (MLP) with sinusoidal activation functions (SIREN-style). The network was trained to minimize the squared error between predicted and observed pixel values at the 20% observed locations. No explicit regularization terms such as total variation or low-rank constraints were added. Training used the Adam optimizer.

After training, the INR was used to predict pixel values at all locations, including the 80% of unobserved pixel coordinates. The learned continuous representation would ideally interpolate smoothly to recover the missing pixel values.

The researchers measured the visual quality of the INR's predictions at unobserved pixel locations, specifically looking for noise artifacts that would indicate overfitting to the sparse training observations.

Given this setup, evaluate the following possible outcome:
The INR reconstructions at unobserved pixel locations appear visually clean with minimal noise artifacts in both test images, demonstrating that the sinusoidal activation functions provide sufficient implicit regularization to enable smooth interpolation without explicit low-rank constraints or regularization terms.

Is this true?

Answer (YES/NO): NO